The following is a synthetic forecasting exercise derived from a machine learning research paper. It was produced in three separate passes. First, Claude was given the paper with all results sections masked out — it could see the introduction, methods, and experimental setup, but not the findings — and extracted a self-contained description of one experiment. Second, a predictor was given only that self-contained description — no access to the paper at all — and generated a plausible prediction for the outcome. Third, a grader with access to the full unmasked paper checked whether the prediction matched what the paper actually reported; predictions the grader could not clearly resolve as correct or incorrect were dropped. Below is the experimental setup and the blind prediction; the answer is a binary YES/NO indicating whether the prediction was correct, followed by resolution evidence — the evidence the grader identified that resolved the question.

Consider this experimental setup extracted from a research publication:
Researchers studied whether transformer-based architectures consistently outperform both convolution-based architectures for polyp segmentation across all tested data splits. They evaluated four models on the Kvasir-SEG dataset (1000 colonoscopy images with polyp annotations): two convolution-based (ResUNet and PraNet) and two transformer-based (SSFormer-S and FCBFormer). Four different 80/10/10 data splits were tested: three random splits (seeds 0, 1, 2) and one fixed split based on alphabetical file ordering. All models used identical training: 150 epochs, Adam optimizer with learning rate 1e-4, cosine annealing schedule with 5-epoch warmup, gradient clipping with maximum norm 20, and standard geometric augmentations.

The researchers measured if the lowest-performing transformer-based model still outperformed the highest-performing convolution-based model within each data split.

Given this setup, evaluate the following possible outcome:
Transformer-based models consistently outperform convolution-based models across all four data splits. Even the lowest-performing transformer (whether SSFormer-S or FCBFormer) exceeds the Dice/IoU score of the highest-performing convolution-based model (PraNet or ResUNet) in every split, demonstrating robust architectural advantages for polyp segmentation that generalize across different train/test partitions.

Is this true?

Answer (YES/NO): YES